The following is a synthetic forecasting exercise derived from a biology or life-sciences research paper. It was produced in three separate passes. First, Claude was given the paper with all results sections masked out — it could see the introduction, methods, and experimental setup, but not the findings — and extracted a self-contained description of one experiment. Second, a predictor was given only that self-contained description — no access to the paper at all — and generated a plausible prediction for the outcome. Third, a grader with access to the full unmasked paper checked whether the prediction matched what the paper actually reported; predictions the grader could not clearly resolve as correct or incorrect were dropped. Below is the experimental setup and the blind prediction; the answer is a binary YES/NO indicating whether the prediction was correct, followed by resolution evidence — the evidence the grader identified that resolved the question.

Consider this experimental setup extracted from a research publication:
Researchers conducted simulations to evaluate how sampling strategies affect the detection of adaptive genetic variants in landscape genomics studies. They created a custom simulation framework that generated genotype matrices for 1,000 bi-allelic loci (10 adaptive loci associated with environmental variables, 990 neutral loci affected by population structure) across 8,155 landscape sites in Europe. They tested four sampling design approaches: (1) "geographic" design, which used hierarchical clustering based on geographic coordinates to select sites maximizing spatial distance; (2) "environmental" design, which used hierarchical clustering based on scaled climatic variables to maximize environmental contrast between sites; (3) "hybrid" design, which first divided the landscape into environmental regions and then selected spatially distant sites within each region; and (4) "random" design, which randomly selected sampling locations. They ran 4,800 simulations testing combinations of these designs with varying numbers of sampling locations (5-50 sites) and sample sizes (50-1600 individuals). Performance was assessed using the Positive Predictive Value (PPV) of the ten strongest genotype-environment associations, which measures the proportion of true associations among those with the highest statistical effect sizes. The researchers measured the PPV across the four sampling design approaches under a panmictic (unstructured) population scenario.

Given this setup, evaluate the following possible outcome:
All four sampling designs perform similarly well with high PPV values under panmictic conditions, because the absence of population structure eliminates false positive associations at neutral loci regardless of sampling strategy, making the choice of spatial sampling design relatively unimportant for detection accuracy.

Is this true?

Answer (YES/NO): NO